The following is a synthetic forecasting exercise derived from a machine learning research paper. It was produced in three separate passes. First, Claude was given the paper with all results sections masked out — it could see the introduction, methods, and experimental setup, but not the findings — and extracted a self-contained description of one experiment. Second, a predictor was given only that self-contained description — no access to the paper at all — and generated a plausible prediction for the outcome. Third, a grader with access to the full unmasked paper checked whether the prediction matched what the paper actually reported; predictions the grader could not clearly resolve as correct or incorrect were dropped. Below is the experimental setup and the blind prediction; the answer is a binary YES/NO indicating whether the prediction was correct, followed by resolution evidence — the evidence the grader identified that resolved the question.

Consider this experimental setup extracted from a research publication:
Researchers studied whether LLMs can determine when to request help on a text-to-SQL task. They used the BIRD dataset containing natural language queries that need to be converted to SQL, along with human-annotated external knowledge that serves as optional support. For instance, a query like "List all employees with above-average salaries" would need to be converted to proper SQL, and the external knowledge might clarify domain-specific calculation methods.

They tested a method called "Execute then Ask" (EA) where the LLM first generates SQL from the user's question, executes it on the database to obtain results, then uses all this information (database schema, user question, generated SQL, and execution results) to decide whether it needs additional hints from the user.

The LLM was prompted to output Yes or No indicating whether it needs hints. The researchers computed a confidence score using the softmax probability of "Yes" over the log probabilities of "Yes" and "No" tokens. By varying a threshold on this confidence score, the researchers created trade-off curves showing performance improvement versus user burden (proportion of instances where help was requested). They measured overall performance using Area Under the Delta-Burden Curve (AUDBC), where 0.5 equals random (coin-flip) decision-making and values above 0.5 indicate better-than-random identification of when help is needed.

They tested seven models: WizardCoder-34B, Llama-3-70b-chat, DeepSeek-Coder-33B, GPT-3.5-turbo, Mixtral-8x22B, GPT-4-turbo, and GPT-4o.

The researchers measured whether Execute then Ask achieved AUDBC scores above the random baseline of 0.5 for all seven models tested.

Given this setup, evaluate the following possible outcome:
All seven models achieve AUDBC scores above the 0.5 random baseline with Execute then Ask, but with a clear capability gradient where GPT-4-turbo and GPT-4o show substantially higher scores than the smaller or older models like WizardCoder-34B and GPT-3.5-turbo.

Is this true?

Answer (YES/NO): NO